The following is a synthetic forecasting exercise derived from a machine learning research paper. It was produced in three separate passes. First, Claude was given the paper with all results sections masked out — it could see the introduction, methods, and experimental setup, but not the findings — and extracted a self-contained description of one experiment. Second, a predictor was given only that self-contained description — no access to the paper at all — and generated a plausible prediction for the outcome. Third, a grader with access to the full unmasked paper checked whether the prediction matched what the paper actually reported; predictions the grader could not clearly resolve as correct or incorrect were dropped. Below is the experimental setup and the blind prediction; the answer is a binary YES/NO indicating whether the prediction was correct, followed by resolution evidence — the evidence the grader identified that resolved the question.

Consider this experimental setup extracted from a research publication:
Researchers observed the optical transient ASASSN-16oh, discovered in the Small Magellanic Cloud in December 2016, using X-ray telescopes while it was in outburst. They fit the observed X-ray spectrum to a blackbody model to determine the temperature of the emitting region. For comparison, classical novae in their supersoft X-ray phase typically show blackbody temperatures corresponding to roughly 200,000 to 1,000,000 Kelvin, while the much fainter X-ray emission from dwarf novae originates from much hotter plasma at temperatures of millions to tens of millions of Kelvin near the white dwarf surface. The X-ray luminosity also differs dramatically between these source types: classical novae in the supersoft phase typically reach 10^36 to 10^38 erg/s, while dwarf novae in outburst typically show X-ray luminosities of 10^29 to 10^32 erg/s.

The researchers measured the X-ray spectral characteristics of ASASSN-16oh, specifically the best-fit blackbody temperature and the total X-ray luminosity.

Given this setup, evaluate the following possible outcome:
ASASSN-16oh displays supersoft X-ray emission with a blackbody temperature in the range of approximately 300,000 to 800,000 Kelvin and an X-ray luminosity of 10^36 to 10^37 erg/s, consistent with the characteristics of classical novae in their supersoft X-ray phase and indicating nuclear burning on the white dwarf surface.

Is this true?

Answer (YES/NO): NO